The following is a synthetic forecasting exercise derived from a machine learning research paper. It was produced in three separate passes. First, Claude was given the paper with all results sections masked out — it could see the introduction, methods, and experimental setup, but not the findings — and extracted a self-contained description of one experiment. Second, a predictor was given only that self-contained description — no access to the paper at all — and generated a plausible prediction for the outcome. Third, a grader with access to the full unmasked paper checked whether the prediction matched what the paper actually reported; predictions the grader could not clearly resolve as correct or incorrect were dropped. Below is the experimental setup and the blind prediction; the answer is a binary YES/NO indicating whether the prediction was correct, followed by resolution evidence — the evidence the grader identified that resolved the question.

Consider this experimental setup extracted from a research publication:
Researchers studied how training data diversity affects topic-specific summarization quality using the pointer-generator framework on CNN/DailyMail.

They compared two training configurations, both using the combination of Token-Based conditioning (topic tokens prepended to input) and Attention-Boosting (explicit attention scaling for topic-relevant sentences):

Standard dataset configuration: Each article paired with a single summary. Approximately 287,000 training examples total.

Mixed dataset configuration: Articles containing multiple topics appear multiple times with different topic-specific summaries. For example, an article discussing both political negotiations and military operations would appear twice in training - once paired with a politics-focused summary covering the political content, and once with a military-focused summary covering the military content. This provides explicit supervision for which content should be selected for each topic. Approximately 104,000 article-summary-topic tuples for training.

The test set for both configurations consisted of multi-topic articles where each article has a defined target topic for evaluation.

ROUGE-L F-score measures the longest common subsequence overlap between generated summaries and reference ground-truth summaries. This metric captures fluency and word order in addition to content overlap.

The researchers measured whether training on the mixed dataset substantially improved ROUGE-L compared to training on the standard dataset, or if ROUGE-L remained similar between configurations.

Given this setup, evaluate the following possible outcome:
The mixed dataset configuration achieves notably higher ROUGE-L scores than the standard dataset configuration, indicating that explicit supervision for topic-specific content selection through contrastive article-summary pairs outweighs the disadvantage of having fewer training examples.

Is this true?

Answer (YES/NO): YES